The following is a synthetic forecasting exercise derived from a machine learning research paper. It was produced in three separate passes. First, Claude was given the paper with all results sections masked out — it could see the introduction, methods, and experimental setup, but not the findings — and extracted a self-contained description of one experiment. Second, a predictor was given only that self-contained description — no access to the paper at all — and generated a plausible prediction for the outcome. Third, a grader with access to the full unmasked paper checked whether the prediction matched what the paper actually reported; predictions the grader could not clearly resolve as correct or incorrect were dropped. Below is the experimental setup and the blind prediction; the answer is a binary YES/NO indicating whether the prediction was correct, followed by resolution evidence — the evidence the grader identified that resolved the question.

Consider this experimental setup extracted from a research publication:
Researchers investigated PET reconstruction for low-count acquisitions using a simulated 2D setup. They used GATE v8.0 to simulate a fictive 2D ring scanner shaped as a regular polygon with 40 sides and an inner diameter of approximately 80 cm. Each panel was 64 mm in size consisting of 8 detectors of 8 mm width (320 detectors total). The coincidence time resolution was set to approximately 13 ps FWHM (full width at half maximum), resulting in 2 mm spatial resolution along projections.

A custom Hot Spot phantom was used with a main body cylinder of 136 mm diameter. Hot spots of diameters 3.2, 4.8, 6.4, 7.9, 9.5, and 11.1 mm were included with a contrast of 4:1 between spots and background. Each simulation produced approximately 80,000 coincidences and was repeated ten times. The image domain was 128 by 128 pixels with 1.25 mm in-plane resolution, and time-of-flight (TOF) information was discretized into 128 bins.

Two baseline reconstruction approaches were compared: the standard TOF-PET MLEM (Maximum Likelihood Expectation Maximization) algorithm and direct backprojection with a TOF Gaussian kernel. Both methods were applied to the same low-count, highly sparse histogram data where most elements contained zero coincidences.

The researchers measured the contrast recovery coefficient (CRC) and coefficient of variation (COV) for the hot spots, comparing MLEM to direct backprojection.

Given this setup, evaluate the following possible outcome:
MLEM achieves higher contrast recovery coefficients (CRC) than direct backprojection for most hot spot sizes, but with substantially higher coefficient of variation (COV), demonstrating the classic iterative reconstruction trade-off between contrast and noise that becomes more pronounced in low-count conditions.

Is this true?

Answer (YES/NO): YES